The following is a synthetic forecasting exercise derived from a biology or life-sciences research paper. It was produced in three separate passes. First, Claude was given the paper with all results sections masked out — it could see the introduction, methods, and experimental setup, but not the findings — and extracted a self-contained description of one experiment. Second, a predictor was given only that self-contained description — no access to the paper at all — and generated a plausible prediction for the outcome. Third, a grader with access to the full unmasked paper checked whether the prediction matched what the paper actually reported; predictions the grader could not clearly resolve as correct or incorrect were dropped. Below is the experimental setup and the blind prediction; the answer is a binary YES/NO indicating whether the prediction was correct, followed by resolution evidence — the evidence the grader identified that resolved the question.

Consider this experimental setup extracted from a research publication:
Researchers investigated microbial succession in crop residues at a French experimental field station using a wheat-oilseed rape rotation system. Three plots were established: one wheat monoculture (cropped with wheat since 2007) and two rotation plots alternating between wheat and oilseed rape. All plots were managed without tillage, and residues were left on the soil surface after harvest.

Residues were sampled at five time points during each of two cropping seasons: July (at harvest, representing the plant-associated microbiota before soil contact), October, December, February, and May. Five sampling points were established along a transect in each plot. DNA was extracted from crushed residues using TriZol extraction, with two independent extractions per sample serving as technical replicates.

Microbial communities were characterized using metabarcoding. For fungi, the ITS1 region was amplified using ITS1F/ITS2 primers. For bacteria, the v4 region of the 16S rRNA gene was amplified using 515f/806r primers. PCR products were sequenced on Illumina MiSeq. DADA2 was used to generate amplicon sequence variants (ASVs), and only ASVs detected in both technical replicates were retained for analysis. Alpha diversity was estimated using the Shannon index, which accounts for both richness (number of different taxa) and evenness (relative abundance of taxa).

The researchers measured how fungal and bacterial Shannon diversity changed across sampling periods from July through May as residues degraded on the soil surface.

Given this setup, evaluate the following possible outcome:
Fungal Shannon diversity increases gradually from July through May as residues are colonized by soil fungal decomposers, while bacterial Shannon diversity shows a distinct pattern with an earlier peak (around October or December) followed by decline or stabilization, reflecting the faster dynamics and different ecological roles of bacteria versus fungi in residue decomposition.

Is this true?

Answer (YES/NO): NO